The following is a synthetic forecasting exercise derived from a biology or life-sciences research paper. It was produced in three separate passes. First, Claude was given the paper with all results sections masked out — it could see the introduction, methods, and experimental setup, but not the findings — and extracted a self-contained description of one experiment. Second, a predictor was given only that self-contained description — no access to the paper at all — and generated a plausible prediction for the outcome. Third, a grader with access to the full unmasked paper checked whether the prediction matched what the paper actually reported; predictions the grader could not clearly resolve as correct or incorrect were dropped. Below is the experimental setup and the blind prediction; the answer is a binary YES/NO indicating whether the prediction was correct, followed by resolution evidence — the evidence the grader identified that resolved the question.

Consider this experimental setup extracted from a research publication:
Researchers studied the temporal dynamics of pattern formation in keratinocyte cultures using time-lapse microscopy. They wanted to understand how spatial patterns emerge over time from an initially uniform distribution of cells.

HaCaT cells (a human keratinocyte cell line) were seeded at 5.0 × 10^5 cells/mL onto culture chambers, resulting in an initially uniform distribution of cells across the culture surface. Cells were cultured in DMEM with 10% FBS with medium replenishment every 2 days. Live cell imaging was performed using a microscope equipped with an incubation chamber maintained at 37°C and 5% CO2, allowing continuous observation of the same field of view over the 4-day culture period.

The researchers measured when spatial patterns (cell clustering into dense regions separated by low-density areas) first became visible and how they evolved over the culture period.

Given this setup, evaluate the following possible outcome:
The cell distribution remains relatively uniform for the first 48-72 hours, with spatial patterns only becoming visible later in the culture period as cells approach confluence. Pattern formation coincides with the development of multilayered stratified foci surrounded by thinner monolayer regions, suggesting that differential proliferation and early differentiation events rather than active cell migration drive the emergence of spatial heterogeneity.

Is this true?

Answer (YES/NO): NO